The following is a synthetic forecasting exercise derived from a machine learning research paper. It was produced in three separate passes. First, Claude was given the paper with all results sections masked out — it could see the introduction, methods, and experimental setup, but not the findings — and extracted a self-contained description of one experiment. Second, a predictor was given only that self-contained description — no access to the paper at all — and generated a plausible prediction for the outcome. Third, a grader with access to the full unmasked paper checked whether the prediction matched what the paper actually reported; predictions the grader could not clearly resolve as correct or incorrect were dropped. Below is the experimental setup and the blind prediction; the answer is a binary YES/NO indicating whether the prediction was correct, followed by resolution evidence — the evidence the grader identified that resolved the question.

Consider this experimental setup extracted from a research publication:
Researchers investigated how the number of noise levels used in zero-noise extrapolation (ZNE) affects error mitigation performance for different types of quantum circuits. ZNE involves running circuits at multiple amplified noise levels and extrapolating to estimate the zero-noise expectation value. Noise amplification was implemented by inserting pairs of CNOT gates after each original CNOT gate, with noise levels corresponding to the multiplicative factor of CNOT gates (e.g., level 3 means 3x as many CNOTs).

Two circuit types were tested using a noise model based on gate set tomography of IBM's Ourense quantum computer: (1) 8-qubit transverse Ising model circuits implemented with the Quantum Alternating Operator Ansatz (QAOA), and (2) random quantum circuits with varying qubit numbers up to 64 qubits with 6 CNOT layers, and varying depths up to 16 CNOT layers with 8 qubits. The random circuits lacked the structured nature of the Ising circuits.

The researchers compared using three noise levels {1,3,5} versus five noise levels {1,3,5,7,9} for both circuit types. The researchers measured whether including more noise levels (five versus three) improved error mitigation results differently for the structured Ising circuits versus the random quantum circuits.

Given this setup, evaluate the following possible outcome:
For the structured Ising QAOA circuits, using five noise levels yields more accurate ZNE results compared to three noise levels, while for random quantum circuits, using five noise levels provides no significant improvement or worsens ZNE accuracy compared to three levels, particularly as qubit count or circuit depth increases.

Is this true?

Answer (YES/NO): NO